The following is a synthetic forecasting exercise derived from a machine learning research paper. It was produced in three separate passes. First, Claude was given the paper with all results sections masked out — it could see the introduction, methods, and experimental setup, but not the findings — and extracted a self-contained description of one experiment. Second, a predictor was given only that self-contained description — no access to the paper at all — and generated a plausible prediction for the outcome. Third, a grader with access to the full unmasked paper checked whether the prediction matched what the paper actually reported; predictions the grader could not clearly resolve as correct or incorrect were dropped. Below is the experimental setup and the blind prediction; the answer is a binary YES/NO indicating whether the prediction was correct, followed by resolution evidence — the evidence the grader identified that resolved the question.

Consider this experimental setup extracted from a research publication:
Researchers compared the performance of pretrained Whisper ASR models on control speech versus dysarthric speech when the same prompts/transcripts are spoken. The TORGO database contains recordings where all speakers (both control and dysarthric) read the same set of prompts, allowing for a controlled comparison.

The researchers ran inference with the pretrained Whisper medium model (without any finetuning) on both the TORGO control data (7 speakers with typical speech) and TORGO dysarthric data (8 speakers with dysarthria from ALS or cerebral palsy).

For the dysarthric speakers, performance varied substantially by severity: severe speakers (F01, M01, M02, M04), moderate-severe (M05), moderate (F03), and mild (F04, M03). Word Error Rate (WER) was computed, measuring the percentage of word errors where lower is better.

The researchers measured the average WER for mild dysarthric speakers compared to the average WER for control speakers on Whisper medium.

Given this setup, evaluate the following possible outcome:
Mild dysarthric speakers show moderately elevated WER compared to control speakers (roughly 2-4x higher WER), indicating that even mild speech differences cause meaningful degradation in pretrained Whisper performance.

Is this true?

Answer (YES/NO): NO